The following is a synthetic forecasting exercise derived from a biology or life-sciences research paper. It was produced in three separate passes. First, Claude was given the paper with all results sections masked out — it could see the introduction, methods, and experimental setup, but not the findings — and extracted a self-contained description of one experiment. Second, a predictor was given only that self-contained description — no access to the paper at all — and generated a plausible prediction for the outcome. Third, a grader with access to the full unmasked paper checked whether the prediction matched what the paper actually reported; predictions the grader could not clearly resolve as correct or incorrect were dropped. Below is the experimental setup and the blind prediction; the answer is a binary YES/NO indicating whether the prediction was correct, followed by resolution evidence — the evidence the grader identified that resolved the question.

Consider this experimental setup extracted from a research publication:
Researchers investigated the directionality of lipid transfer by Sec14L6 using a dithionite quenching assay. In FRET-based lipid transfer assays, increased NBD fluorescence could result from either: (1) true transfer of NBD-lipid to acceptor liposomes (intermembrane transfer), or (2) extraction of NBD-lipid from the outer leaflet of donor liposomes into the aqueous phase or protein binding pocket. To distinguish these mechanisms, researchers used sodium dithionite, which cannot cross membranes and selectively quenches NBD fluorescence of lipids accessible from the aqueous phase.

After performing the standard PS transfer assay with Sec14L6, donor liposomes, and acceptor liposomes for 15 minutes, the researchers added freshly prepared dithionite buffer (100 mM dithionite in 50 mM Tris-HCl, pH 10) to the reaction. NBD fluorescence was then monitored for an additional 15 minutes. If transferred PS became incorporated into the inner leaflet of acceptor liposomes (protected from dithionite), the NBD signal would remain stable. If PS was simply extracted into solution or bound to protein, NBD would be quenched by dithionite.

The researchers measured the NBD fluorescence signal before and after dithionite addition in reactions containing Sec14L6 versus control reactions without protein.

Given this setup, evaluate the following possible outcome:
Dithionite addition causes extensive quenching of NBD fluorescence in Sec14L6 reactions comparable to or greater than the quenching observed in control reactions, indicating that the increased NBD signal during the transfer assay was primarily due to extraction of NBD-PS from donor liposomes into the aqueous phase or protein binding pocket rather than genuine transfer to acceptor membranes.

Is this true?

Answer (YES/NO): NO